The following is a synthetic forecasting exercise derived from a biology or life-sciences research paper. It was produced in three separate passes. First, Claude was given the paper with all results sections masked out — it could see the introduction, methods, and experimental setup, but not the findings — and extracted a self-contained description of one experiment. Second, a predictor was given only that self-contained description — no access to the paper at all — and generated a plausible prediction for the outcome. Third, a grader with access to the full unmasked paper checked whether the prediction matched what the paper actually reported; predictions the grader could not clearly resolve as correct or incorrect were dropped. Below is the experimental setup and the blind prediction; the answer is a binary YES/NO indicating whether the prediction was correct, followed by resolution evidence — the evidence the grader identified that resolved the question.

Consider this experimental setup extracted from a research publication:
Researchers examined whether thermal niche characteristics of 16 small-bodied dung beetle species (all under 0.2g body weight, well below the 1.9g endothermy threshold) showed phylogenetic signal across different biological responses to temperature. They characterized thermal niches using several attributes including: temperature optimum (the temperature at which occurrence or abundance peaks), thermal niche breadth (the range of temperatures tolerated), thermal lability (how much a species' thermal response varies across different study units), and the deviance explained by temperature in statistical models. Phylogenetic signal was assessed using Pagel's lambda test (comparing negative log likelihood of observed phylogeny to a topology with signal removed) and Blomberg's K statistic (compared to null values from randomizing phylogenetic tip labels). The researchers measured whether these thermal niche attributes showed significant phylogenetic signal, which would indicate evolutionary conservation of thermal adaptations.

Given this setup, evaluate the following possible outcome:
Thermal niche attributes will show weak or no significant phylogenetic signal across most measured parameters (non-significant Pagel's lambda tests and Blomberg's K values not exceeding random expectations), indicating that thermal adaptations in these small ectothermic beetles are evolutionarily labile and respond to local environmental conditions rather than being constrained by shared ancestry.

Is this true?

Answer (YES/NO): YES